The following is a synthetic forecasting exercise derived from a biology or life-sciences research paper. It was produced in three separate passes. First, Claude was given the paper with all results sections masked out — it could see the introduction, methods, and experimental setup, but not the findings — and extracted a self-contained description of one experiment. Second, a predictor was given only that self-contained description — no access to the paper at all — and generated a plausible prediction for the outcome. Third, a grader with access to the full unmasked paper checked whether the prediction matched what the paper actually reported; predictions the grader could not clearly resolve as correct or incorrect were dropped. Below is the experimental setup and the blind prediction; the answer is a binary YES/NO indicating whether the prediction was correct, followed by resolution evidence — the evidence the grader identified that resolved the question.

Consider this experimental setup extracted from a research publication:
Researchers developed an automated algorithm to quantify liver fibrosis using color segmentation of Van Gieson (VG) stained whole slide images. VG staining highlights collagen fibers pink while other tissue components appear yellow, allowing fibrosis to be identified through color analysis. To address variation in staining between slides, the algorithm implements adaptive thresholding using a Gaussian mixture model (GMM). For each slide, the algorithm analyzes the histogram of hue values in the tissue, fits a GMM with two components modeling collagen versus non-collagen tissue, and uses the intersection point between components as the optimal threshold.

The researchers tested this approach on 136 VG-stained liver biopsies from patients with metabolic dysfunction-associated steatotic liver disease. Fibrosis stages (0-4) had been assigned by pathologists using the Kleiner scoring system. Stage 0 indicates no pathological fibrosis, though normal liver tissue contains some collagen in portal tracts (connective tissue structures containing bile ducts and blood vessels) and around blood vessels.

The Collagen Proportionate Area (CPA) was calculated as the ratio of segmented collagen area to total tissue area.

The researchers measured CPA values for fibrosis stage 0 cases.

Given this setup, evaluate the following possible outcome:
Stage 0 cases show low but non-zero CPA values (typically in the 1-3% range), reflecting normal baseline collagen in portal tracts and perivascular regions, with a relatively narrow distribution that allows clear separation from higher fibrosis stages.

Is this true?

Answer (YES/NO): NO